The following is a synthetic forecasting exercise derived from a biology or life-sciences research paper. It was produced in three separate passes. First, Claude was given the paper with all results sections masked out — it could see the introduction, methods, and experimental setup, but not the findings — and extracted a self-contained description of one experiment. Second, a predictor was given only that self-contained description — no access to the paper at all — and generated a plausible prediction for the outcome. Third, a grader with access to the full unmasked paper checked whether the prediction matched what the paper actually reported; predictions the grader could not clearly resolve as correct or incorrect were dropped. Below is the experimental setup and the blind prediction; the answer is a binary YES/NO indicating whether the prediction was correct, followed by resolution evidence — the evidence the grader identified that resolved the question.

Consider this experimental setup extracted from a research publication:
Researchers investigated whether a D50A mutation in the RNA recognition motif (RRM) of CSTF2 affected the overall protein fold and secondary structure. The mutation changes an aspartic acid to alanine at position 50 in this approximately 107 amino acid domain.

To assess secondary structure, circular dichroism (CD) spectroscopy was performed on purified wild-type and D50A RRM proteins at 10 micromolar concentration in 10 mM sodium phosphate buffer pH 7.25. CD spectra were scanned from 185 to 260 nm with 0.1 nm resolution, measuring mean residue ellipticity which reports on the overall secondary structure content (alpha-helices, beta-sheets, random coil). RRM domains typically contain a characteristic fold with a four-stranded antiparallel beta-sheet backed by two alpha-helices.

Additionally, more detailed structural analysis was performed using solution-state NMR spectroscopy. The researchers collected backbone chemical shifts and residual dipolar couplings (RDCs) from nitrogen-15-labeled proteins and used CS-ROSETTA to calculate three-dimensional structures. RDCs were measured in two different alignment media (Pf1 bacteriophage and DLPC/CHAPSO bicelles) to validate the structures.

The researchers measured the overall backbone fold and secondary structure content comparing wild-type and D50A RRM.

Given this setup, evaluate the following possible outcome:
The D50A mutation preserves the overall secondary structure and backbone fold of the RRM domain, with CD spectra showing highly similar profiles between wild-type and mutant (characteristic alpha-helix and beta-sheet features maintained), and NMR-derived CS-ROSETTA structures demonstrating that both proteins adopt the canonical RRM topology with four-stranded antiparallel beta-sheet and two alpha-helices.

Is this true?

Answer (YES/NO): YES